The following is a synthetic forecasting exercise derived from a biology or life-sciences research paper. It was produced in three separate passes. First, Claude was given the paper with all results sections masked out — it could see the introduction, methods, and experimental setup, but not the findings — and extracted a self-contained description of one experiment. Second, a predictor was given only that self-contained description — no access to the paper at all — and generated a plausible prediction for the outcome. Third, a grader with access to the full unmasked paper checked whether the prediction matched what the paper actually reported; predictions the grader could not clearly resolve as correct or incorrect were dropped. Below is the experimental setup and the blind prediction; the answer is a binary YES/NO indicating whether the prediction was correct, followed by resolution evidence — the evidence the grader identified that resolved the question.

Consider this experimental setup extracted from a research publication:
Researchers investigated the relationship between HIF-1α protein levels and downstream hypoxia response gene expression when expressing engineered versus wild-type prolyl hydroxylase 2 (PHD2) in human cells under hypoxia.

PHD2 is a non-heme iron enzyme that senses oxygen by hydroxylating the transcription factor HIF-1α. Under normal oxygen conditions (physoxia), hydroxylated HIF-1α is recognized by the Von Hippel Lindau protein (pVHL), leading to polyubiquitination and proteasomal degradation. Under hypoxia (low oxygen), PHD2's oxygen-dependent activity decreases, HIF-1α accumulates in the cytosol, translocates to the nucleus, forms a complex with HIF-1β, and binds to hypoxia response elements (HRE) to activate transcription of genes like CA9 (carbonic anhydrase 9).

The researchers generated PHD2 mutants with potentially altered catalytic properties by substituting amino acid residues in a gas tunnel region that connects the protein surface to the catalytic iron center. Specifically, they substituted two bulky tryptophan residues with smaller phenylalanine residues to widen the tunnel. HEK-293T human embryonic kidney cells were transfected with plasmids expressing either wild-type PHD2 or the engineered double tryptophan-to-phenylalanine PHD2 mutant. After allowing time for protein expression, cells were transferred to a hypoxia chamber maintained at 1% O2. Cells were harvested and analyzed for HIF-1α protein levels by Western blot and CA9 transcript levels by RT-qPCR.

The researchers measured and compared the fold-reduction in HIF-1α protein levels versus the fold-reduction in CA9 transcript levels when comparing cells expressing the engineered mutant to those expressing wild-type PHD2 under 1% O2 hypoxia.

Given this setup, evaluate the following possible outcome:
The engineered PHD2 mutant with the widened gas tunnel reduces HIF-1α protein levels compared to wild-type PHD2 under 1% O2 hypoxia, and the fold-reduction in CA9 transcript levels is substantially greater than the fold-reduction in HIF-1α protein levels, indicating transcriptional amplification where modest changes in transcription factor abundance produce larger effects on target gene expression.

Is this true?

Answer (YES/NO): YES